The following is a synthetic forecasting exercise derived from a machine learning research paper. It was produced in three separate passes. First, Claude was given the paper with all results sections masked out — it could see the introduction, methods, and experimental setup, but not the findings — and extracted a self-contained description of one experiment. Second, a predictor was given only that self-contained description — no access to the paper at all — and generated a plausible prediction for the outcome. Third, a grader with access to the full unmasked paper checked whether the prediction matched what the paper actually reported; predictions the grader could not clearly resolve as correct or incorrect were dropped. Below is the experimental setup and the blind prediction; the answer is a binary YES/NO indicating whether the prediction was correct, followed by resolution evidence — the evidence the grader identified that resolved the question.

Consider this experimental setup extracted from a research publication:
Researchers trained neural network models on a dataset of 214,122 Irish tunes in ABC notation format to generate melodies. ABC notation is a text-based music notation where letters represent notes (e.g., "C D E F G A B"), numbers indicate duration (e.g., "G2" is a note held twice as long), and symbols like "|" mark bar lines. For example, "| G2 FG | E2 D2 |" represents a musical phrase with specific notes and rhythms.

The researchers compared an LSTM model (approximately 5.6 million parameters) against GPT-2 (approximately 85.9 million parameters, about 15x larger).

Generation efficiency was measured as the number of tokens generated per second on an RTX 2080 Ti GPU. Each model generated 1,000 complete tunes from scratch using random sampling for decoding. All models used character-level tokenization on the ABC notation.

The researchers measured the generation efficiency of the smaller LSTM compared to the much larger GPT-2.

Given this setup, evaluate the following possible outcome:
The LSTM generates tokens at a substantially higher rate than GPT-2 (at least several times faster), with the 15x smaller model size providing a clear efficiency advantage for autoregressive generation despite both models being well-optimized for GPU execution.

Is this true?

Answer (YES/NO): NO